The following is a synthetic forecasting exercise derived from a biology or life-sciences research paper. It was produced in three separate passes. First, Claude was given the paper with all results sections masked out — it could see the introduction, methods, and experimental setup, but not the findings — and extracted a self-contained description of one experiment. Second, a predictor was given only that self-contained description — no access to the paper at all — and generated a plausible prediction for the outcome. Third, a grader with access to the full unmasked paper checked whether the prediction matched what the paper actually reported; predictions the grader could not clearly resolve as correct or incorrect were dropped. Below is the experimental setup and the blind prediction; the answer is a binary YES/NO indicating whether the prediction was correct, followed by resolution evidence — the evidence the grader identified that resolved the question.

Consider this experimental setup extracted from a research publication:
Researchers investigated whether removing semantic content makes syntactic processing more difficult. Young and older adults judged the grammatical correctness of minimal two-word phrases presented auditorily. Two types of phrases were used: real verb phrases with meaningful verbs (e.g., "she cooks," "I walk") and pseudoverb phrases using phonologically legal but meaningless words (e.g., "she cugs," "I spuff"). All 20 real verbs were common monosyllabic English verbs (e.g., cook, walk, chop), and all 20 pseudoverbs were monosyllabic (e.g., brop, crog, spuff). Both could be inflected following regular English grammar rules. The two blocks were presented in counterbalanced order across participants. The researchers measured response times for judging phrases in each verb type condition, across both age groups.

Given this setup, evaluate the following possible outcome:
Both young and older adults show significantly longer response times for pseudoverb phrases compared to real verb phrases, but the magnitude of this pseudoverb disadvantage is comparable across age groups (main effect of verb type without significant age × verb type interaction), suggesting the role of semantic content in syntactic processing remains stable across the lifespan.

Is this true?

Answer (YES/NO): NO